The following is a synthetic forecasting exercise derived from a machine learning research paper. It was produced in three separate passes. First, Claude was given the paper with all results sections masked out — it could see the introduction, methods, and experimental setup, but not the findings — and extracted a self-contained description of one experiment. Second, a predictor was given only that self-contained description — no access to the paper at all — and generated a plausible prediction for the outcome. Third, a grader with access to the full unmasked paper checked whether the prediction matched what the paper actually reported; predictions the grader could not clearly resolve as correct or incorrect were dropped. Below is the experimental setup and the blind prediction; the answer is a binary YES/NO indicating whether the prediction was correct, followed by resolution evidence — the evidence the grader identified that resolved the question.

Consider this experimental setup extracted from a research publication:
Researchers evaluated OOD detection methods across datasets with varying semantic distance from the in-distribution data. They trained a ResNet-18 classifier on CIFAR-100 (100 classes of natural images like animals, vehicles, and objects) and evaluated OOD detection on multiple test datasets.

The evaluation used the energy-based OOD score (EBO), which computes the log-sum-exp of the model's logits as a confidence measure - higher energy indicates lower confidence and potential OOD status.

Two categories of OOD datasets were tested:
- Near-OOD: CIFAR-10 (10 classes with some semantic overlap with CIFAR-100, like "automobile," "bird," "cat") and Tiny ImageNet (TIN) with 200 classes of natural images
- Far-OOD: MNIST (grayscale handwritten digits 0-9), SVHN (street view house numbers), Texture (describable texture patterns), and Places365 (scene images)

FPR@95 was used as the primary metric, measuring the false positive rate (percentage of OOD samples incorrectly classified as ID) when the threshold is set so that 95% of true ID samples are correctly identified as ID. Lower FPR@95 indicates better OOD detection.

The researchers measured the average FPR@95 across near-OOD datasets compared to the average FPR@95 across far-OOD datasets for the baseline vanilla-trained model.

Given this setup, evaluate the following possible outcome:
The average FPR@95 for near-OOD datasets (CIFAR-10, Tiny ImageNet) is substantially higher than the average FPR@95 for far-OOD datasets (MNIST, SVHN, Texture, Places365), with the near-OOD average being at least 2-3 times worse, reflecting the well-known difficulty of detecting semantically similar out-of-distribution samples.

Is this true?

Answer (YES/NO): NO